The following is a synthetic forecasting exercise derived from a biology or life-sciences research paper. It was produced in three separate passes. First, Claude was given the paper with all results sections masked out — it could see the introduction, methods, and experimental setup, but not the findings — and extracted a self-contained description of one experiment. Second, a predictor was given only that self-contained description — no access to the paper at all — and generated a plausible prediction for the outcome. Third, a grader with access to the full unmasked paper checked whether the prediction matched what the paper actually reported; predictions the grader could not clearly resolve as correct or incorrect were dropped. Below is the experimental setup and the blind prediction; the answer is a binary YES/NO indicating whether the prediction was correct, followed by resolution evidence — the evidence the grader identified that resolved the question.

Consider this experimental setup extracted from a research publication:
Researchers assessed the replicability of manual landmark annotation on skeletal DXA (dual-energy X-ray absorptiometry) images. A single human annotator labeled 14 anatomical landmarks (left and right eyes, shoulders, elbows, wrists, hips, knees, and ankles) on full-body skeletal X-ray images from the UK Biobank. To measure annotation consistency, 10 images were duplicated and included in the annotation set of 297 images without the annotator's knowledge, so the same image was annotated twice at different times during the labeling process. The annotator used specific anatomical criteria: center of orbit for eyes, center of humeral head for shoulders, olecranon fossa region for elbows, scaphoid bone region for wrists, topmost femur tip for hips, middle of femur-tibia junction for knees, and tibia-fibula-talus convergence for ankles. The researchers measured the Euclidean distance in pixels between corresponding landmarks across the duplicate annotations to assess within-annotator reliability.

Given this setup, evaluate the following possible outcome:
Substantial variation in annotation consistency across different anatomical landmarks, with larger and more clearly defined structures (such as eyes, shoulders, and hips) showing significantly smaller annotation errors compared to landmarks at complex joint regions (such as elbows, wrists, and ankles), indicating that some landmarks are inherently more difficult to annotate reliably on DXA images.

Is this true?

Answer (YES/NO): NO